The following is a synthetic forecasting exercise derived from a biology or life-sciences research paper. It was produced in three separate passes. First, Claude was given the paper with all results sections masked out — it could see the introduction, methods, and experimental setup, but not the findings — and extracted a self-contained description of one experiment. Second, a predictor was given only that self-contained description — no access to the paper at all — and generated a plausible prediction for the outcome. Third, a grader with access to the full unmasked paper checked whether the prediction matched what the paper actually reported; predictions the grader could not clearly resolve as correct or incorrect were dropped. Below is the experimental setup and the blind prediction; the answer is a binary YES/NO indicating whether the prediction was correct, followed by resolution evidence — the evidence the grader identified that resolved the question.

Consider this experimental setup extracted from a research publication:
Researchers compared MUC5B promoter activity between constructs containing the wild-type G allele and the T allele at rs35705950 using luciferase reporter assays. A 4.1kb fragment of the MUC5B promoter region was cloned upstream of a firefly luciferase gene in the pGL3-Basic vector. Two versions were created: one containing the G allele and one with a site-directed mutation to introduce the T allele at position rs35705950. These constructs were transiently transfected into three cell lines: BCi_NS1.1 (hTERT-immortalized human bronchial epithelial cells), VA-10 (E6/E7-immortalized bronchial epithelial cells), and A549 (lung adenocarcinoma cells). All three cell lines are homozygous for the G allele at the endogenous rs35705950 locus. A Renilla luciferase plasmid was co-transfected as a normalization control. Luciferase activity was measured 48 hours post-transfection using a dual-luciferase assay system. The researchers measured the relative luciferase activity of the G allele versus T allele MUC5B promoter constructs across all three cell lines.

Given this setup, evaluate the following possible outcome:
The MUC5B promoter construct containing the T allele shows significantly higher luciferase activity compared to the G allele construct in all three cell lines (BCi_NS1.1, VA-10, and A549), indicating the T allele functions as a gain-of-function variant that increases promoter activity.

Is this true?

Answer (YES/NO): NO